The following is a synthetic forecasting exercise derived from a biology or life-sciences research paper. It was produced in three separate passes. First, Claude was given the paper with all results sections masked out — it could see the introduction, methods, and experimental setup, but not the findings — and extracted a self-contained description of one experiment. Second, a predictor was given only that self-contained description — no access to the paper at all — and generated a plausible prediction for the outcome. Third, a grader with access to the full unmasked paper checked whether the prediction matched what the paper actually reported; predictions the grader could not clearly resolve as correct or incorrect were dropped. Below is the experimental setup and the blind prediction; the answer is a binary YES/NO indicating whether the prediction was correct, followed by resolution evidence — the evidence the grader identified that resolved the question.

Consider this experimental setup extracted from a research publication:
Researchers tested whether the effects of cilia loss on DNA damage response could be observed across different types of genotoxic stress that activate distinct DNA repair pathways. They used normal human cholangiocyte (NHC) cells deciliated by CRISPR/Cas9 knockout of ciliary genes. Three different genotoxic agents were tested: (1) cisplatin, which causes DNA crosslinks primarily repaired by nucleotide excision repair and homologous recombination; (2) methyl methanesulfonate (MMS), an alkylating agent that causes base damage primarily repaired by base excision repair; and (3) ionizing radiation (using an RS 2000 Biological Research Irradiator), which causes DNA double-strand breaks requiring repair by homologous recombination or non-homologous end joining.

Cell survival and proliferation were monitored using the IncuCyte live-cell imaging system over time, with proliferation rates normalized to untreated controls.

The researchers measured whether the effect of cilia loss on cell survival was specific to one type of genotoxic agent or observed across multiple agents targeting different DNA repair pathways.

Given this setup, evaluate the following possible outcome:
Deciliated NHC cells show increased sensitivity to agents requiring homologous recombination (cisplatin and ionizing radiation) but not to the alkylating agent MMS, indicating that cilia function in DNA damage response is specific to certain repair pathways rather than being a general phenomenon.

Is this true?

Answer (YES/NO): NO